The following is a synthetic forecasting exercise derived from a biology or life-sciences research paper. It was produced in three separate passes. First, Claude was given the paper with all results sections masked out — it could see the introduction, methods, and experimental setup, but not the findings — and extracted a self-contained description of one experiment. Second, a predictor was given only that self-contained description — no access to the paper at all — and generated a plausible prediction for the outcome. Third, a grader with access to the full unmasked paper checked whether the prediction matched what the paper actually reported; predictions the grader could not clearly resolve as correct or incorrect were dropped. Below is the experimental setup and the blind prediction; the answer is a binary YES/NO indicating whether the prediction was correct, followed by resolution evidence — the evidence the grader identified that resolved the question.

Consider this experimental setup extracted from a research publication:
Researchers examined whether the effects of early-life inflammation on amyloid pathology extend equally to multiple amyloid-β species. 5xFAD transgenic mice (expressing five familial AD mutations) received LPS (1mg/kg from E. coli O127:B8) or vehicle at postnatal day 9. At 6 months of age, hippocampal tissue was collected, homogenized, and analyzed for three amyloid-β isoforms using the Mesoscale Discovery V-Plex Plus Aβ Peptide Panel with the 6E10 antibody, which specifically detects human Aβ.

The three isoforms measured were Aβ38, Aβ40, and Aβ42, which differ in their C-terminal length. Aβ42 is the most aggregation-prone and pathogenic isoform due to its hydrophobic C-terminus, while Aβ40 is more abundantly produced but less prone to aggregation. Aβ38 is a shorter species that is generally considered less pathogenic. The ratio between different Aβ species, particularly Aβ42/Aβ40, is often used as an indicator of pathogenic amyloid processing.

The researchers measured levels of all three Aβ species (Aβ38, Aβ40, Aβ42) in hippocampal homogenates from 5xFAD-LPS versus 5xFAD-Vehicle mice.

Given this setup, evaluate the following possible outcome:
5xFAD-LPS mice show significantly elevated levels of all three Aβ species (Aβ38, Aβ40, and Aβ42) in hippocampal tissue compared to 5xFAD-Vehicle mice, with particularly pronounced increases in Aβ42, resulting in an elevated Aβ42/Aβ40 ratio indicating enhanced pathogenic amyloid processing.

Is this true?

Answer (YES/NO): NO